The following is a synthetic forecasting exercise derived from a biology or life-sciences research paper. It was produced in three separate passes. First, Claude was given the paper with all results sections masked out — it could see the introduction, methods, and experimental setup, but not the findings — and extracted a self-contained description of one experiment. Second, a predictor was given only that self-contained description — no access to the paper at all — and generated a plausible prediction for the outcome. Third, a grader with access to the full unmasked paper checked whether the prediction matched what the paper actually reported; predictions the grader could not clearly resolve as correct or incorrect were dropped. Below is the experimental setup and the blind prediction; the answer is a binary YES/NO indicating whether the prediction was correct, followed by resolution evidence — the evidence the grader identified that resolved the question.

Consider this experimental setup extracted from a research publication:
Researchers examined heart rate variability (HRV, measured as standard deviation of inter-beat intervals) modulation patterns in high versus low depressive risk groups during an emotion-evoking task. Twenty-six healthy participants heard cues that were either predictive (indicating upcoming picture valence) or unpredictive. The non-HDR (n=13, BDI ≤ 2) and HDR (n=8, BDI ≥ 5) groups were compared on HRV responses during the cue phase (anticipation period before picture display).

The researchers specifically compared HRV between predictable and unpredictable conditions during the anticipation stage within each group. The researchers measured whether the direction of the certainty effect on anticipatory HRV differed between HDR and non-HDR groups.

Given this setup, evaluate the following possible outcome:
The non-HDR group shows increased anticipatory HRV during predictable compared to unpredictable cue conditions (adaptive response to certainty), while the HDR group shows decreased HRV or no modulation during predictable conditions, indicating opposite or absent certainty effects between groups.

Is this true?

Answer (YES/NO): YES